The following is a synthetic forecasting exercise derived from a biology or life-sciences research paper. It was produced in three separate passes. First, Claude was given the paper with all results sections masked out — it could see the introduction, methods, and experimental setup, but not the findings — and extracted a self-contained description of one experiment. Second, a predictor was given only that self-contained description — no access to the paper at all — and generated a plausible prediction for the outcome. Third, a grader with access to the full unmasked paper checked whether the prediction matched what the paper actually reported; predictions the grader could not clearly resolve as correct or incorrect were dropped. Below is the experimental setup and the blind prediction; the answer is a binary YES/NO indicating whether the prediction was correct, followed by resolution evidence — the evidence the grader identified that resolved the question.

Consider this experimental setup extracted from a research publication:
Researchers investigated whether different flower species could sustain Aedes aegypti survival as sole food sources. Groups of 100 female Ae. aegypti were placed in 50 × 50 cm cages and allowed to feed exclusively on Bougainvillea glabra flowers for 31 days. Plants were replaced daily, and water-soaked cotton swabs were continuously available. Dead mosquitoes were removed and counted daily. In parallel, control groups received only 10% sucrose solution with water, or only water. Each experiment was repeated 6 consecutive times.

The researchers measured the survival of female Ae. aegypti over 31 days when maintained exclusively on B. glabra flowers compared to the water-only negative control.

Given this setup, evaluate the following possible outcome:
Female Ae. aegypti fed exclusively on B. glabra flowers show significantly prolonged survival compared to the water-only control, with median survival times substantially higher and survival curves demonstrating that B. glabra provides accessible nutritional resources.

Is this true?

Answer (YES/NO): NO